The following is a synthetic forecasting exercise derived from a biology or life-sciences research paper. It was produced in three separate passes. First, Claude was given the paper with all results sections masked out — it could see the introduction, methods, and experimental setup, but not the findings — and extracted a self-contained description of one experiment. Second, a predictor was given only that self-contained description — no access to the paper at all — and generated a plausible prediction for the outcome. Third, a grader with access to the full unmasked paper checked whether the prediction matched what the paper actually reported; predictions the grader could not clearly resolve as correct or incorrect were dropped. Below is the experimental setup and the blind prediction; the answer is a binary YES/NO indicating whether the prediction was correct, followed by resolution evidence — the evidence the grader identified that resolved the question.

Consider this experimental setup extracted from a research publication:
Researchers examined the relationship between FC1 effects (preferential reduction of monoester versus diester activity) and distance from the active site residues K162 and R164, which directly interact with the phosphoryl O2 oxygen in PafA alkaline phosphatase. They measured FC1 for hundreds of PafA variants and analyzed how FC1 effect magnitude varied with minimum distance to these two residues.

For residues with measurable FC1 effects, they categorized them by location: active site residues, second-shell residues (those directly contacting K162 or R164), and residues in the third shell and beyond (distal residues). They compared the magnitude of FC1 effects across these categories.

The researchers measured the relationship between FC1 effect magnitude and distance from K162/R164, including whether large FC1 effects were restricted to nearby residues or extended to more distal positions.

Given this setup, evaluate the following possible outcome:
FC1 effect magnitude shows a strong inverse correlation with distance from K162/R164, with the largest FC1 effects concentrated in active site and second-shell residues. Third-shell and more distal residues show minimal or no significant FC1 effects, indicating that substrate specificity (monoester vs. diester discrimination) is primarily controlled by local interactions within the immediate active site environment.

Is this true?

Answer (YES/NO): NO